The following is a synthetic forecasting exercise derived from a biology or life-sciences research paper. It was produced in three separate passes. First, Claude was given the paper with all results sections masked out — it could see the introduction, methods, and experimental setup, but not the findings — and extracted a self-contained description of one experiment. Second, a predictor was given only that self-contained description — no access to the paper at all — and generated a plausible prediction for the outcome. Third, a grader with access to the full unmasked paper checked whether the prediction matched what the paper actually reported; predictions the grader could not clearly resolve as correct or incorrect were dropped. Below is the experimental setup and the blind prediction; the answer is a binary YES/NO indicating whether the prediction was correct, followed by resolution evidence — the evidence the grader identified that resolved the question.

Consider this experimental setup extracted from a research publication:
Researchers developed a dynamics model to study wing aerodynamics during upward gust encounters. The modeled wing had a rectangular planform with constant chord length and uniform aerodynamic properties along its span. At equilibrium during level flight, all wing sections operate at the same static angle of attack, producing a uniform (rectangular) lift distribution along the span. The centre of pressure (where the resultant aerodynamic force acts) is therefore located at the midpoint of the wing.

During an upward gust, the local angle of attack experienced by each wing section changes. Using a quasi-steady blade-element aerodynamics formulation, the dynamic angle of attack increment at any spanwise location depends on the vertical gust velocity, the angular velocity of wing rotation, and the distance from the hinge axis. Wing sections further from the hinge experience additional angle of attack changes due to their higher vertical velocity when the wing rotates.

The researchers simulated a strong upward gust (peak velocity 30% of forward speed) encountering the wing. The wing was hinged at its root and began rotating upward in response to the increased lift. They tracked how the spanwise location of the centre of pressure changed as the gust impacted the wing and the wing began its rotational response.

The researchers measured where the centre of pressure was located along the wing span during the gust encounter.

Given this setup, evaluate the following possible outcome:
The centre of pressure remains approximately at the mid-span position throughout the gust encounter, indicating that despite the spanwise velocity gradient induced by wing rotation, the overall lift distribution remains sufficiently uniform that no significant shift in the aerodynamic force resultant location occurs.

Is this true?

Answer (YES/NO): NO